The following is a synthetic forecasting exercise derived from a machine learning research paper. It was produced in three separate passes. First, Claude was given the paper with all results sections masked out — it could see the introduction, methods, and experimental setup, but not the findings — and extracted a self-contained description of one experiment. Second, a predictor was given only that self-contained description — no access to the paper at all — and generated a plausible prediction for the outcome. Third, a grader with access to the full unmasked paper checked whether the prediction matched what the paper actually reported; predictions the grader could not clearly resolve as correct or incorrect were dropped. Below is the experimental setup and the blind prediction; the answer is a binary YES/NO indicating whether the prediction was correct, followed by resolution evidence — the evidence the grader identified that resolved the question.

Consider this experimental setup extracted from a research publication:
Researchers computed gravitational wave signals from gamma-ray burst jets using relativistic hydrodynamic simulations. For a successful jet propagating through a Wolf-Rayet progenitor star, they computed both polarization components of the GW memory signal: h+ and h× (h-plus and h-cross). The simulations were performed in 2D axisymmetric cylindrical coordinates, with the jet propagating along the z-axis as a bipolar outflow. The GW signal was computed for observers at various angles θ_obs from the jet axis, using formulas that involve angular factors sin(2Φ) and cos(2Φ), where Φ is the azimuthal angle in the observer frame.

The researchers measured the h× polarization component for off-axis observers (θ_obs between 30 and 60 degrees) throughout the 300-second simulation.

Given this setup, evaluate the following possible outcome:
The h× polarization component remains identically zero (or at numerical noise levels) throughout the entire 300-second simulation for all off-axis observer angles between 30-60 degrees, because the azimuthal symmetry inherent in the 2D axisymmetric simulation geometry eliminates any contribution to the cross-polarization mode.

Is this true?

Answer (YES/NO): YES